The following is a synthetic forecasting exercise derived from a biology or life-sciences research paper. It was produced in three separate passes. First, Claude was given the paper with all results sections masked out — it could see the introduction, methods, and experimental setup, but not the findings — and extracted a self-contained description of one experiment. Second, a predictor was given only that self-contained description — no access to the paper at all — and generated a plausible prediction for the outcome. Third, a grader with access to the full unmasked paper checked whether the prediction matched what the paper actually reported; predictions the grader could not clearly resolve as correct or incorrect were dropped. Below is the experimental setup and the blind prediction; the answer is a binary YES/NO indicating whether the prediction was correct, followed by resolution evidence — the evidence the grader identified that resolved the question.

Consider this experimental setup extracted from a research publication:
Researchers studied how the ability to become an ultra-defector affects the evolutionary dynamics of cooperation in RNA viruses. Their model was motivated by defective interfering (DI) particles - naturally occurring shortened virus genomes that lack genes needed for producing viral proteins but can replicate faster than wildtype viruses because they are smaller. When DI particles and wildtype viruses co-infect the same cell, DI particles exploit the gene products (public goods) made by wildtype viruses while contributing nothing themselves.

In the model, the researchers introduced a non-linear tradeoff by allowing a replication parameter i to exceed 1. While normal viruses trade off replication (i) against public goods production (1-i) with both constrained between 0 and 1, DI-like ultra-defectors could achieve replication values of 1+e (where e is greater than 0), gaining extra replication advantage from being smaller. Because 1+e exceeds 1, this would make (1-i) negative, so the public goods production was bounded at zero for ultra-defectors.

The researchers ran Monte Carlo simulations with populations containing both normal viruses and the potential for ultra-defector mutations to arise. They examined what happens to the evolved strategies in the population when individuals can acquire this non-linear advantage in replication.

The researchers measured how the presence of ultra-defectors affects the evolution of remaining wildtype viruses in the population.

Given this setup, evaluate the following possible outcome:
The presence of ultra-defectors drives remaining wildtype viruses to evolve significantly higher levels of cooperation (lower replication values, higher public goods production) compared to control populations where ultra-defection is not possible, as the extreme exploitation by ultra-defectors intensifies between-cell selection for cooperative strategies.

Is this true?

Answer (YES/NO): YES